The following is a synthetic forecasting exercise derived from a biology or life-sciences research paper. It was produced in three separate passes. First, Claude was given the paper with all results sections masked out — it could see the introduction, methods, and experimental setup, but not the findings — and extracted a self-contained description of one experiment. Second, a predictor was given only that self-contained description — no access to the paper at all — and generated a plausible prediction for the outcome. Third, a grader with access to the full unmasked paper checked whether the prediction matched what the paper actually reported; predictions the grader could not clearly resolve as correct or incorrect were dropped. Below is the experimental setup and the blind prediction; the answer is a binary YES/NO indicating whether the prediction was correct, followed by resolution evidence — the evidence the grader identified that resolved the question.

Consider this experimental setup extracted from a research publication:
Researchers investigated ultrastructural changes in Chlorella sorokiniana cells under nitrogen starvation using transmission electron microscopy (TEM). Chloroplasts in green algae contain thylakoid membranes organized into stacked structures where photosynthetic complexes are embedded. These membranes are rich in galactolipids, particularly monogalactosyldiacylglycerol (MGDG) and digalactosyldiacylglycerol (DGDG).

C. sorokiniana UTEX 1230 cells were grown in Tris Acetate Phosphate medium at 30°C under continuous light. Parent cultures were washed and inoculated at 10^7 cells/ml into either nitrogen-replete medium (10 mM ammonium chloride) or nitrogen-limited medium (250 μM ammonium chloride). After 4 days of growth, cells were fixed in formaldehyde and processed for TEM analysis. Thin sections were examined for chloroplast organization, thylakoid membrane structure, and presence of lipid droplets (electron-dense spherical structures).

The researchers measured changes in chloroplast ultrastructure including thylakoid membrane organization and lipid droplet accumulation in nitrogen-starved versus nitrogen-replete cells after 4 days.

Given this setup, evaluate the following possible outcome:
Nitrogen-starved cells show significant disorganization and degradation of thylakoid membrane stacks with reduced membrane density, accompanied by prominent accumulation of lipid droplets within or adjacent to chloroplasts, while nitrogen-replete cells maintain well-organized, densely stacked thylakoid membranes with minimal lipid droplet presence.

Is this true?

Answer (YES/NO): YES